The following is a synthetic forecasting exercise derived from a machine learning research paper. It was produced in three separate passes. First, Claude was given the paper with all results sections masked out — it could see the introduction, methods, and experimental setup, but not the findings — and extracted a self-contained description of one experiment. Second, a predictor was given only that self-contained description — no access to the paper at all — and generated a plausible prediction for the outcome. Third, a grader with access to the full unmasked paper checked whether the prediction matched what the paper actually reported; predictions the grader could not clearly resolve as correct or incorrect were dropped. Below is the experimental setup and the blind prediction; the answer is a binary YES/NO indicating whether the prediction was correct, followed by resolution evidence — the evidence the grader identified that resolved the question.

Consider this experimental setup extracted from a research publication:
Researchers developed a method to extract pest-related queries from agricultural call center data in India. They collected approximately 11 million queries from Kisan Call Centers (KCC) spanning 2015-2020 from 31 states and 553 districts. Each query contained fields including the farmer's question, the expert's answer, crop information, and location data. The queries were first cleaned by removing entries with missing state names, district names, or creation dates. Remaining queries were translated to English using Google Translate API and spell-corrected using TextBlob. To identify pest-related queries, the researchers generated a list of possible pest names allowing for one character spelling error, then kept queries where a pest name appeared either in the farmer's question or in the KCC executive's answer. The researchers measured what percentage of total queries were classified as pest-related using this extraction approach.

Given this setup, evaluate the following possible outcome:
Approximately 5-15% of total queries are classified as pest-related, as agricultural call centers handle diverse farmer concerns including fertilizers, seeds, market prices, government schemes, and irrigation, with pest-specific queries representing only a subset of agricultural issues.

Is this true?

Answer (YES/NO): YES